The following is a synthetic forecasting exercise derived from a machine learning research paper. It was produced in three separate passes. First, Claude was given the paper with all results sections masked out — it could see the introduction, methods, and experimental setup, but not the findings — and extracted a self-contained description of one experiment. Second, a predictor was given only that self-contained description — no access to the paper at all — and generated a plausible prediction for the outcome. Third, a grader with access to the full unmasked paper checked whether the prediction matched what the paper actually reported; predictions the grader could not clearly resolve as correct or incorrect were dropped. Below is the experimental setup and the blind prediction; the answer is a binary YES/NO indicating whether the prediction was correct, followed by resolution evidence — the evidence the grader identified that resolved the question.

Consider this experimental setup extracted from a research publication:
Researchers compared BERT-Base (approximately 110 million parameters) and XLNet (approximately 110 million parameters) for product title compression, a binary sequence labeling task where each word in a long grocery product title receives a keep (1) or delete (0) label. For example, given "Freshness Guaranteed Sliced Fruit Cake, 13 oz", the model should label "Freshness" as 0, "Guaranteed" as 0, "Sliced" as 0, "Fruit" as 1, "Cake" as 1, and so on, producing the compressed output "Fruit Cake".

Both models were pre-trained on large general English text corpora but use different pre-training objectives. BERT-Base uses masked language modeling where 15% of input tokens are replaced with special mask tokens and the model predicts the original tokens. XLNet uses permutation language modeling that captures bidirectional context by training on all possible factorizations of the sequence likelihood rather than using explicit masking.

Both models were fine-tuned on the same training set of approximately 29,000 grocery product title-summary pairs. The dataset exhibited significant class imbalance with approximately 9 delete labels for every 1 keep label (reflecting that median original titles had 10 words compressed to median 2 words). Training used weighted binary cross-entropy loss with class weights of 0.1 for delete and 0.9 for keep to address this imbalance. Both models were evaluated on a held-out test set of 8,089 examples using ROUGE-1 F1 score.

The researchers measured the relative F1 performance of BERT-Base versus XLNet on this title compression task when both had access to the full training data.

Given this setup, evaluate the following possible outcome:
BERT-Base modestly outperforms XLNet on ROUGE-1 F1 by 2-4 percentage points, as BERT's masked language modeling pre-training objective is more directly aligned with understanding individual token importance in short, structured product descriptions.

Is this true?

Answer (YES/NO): YES